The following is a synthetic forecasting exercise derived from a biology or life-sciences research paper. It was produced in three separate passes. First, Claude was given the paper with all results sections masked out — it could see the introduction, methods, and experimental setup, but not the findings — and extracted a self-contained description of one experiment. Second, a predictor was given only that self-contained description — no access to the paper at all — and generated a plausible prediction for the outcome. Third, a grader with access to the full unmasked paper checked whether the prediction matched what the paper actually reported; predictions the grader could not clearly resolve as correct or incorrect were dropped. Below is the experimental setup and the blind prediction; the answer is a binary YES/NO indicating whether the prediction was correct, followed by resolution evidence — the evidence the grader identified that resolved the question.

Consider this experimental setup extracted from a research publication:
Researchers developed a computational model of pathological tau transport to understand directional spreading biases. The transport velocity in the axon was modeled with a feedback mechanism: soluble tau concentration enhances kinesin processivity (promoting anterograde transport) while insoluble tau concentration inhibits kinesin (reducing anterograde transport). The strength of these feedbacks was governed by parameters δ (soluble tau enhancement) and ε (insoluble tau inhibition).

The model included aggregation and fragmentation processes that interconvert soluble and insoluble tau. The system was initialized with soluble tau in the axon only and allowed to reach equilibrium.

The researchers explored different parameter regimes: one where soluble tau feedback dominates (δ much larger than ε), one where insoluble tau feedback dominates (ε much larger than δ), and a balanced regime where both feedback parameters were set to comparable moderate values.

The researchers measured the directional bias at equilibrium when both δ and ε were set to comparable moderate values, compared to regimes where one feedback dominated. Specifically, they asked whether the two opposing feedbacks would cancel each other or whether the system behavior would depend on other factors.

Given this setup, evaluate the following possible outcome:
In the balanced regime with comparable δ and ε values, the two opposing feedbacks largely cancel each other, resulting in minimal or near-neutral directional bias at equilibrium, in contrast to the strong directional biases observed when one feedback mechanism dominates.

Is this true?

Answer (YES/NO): YES